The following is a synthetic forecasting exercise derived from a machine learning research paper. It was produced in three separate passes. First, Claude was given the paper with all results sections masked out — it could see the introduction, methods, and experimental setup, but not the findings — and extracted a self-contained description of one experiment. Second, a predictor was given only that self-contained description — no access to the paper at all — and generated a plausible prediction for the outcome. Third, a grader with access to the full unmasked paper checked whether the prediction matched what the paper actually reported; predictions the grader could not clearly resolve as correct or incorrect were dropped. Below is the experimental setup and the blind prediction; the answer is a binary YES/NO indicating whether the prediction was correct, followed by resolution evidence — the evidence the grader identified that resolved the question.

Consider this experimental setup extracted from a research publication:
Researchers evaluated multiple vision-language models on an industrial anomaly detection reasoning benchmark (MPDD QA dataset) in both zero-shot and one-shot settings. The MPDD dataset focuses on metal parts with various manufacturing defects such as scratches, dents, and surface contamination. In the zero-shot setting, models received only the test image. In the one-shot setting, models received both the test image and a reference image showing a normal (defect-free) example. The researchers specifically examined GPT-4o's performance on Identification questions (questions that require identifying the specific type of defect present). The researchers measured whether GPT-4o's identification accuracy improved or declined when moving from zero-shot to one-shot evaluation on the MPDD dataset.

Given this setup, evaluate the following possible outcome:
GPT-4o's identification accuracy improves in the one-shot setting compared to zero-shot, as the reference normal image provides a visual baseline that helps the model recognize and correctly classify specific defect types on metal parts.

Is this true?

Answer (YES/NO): NO